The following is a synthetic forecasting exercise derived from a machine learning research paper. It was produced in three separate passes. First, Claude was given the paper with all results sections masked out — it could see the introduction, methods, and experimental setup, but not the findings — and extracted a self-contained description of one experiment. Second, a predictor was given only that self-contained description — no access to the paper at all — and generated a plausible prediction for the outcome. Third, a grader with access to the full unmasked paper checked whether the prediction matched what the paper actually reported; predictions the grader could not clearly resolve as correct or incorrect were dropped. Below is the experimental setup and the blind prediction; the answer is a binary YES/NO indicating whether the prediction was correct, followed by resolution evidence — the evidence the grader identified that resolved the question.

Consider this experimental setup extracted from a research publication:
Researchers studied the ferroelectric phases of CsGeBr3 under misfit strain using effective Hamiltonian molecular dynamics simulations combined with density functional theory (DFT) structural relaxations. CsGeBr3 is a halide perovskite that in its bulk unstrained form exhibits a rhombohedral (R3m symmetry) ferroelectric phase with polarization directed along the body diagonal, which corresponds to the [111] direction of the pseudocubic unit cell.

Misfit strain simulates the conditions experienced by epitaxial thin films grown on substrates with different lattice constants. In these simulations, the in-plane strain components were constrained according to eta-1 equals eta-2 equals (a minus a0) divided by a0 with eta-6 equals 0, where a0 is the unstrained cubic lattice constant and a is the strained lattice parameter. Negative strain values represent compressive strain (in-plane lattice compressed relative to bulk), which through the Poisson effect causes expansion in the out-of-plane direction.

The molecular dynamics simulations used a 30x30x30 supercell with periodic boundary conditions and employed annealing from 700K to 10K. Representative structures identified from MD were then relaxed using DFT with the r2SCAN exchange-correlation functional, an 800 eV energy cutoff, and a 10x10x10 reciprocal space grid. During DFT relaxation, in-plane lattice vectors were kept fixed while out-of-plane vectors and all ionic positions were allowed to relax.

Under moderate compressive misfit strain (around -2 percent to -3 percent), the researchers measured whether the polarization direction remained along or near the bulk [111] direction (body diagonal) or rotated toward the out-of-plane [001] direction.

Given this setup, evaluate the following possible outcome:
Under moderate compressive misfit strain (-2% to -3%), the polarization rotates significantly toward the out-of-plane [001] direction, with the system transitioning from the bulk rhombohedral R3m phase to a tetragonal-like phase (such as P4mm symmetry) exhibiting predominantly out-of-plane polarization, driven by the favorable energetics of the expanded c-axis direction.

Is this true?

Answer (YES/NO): NO